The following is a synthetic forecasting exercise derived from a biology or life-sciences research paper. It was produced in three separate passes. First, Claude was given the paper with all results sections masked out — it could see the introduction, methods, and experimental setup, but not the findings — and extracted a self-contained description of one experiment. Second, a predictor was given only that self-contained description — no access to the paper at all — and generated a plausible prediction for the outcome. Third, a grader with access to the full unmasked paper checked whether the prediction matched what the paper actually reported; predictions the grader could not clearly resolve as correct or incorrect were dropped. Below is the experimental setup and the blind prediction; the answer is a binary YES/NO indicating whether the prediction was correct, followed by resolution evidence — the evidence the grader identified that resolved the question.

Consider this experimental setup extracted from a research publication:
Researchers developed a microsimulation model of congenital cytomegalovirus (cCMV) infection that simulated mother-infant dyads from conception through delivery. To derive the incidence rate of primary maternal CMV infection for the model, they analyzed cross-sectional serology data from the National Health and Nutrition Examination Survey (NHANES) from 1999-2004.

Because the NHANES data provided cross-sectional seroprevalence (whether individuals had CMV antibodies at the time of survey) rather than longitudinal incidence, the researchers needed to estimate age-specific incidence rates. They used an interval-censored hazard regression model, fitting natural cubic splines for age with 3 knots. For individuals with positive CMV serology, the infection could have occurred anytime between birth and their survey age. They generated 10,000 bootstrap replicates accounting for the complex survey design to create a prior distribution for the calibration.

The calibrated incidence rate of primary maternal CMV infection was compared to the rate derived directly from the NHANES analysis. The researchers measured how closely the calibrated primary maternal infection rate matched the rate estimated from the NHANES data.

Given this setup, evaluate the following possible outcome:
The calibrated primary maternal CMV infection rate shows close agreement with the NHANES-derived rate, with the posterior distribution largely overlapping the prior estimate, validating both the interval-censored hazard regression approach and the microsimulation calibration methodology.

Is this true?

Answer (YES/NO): NO